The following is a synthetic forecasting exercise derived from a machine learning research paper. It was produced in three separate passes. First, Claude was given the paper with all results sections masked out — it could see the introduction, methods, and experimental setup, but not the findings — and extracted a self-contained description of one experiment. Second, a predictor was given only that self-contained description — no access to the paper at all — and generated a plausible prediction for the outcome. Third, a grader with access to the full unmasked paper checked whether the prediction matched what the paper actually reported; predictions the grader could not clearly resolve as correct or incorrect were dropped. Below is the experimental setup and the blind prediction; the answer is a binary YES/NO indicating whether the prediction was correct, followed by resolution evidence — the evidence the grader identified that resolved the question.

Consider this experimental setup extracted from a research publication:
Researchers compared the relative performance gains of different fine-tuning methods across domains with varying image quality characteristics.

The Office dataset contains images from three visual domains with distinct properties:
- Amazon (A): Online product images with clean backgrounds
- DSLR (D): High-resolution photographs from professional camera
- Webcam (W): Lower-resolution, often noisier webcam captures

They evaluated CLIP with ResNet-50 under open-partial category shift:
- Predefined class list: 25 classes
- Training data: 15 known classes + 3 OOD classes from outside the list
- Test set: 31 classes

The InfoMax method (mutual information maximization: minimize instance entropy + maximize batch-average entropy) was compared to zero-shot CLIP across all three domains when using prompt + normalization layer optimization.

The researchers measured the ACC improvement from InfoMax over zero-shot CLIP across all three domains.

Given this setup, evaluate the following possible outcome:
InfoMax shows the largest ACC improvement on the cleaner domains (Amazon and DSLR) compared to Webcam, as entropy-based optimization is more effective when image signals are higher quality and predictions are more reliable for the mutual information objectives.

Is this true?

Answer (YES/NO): NO